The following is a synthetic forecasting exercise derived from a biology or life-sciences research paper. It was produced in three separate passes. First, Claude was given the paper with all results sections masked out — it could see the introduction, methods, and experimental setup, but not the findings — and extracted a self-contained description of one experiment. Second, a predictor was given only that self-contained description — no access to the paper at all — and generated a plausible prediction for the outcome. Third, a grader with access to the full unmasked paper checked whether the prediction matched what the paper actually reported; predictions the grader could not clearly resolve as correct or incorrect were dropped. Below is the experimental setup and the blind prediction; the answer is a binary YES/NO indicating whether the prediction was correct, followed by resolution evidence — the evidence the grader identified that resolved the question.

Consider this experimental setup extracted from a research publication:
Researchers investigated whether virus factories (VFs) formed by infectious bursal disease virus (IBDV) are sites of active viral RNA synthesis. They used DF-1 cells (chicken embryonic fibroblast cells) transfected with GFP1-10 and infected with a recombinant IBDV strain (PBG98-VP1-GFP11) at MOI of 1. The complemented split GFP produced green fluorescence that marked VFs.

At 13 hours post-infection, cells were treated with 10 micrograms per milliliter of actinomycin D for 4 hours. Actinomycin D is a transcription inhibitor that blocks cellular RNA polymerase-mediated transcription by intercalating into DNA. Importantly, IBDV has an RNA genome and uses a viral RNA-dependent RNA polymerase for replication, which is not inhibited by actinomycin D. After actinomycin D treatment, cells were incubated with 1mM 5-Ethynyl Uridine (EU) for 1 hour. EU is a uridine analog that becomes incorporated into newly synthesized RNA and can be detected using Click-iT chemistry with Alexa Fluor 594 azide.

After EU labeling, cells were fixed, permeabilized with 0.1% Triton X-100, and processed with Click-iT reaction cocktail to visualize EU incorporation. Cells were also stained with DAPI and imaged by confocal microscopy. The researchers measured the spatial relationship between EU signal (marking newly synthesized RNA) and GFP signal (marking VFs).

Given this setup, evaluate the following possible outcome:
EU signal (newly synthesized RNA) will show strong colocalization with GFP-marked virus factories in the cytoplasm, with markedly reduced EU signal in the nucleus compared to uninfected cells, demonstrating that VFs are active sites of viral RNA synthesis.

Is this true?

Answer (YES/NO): YES